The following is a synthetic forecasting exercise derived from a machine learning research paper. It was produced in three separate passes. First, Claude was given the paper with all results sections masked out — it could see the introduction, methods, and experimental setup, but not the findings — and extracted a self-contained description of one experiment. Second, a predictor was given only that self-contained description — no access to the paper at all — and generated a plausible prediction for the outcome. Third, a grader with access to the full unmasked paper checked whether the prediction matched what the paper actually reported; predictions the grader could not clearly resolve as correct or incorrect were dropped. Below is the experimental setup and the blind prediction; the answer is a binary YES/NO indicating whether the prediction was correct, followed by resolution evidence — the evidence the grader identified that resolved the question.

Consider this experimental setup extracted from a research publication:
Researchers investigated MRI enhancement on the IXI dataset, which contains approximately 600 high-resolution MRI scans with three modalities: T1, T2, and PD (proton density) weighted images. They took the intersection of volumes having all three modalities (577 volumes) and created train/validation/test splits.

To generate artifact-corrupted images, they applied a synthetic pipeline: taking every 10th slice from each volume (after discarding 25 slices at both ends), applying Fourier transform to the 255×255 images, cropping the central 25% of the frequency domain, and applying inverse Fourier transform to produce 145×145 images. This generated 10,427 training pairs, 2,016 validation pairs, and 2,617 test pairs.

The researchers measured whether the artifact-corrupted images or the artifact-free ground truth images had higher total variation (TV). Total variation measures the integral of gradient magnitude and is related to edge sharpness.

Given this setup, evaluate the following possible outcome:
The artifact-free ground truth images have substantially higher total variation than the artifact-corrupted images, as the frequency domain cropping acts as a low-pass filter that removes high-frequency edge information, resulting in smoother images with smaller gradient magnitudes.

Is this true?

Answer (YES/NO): NO